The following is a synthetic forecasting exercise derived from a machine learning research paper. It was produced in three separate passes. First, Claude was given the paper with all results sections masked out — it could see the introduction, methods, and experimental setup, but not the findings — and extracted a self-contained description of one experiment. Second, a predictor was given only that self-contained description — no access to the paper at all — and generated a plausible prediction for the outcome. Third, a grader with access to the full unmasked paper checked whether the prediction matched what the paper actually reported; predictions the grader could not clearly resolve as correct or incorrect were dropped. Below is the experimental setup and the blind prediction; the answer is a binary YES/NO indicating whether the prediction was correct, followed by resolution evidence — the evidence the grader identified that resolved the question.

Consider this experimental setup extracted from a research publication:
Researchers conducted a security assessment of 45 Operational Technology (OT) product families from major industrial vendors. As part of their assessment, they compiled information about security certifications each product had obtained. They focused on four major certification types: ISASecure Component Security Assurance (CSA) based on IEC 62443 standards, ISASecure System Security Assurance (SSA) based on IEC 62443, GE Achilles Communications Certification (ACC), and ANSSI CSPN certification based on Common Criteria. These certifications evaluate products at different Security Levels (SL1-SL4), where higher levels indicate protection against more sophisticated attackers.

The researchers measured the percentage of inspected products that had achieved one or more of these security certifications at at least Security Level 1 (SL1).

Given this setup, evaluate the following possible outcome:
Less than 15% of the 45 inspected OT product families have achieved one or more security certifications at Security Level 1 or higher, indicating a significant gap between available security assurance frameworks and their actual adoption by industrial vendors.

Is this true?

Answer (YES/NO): NO